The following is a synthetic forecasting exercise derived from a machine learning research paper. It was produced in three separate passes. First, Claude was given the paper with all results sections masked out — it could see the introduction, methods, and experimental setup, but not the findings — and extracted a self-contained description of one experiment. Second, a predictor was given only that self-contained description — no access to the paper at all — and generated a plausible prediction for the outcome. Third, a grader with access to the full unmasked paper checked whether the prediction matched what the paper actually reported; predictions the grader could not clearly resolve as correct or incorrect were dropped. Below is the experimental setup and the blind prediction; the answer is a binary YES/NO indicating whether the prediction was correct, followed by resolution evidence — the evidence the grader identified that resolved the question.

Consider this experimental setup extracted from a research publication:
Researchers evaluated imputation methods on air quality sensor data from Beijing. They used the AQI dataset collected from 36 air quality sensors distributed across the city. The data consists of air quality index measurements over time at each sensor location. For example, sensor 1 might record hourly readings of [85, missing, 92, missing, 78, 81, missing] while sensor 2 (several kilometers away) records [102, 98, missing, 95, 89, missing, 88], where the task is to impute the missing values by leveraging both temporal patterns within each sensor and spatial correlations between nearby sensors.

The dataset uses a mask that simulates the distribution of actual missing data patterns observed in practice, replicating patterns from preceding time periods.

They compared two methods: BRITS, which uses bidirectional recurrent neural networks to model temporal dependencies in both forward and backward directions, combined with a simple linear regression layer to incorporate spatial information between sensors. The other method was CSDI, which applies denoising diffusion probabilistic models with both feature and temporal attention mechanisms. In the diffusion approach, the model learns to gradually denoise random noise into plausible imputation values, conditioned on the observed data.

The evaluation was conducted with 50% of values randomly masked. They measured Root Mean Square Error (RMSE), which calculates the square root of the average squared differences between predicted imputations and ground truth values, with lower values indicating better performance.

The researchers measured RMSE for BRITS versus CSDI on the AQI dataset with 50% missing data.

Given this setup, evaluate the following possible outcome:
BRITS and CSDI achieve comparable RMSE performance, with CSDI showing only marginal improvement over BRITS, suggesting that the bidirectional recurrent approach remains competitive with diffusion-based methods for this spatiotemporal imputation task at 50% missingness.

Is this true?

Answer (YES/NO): NO